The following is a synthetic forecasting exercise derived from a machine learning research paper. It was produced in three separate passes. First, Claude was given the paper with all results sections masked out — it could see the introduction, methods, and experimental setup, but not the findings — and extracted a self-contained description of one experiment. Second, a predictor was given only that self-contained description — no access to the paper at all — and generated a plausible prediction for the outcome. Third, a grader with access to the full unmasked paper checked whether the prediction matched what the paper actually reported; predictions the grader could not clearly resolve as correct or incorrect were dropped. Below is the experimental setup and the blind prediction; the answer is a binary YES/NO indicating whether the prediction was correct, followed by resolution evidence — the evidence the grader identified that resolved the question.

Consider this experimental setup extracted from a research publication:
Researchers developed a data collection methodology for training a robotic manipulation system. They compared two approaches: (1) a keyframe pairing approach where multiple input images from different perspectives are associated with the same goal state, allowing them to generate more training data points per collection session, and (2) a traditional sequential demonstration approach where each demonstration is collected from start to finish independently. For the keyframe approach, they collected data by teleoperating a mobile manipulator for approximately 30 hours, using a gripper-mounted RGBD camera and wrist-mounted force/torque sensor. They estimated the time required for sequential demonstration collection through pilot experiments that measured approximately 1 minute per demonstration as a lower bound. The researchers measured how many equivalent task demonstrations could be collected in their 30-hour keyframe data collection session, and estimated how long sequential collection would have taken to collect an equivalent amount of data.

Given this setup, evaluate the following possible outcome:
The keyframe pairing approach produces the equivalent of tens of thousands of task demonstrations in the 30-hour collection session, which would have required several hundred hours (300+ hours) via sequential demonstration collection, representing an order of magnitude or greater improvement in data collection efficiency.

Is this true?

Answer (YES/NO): NO